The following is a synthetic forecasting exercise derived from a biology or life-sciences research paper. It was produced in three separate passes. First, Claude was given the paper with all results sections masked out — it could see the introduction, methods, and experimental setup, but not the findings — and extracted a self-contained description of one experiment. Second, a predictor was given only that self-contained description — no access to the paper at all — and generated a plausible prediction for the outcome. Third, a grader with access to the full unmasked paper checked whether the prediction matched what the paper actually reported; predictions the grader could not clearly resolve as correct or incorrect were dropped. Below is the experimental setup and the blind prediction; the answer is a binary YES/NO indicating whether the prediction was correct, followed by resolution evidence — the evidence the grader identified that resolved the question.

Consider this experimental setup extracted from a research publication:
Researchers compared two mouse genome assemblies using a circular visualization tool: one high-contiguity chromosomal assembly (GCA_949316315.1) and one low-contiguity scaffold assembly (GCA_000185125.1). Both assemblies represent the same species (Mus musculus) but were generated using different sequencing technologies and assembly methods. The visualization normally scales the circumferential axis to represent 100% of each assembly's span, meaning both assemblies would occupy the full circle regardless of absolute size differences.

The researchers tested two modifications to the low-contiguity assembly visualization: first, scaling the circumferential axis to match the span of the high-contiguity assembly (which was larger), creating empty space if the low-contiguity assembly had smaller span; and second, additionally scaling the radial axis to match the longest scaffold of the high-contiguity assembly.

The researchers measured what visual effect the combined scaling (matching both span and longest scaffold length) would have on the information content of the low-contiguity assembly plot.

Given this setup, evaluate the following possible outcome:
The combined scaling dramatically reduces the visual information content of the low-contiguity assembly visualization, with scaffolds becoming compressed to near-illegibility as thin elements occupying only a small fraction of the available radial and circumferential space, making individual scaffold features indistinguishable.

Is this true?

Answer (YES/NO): YES